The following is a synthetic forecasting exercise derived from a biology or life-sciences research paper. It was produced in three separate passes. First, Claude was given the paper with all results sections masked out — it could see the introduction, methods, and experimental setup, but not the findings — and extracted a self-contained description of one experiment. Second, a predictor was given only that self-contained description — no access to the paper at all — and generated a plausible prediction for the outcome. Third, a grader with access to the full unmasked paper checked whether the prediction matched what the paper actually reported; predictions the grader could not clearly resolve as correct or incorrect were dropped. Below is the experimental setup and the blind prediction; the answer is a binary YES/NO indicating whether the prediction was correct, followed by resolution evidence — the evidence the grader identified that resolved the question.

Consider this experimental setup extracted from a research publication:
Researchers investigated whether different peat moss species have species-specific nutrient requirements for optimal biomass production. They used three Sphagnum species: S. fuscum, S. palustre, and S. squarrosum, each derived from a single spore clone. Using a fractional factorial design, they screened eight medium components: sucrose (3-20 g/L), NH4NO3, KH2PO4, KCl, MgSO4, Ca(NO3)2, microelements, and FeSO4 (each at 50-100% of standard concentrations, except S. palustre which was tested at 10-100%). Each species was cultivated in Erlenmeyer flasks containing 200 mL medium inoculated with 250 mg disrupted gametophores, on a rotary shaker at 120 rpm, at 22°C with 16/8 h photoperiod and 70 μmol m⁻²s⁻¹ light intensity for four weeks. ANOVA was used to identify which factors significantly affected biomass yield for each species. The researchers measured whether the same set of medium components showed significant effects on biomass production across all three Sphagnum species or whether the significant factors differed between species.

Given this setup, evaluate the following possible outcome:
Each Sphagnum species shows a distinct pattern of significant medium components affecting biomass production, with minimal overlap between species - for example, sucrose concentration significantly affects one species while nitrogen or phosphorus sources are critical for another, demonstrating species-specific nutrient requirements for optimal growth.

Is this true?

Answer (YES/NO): NO